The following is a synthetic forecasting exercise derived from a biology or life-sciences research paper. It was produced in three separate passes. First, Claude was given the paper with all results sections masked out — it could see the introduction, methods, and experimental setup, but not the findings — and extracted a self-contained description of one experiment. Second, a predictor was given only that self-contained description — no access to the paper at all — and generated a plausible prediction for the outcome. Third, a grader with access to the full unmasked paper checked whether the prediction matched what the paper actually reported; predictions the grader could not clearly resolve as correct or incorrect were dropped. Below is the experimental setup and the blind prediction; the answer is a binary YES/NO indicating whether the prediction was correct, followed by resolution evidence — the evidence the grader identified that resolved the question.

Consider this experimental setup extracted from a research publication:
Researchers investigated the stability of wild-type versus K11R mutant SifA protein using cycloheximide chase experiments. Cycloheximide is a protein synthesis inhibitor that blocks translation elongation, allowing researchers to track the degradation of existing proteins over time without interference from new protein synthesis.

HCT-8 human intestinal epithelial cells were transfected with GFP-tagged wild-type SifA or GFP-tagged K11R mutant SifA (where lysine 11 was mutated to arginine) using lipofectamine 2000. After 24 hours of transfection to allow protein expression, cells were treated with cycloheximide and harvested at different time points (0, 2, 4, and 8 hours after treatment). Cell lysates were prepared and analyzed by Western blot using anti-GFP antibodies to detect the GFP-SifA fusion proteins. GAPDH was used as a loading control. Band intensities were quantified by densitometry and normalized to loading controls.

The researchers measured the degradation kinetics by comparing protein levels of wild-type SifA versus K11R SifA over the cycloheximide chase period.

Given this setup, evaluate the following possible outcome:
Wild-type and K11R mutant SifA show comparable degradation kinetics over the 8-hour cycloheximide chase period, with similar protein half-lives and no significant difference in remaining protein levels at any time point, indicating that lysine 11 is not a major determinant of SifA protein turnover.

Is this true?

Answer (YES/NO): NO